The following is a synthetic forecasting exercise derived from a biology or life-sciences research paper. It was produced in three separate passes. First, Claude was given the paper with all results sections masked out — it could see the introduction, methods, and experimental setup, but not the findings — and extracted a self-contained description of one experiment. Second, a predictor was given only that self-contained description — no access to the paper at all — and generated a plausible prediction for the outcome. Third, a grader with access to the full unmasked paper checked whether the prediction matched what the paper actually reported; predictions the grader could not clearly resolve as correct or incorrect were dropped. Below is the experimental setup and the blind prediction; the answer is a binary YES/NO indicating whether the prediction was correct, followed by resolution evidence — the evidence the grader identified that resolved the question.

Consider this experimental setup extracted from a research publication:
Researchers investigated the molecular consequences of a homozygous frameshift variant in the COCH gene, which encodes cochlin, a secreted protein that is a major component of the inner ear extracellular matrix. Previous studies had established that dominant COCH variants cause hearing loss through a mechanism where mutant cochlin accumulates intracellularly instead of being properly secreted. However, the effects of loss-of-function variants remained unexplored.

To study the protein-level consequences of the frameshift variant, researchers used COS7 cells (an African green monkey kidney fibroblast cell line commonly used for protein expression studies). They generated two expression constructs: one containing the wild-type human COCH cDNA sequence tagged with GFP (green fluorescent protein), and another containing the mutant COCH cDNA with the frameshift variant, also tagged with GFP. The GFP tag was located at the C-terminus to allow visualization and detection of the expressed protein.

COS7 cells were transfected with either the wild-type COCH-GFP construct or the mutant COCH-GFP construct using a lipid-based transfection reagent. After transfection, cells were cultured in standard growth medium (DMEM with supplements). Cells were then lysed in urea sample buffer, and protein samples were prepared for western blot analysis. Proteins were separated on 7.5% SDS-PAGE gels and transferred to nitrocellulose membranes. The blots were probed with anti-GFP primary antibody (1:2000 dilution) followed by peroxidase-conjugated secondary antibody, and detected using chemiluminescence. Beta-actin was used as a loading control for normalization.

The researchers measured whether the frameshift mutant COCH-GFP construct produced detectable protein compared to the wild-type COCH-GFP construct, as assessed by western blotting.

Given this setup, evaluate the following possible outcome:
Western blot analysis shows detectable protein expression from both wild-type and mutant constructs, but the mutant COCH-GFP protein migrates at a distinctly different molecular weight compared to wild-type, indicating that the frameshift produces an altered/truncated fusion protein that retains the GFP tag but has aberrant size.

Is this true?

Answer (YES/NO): NO